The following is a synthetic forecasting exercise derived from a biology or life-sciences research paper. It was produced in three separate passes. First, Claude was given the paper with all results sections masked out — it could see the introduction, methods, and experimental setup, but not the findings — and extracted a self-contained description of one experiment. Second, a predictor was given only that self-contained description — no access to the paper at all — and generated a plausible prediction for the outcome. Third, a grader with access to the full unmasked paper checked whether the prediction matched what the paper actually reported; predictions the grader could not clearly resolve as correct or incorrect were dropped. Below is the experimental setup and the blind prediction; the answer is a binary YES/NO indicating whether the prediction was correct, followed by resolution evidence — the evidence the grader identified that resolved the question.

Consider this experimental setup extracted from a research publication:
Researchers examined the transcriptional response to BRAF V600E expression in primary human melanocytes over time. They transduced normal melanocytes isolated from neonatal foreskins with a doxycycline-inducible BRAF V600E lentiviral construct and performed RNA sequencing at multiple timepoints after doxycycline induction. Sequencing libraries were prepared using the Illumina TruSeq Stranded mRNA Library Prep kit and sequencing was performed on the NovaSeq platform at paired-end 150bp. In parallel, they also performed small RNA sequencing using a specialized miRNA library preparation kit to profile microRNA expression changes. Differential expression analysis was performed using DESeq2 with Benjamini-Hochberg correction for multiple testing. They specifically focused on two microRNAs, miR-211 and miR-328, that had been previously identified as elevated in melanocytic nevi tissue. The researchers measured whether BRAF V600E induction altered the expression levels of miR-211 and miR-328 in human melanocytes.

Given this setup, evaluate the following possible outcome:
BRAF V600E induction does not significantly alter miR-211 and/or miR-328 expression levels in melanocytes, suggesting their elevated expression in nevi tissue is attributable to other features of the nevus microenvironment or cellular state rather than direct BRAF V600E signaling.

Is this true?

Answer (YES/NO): YES